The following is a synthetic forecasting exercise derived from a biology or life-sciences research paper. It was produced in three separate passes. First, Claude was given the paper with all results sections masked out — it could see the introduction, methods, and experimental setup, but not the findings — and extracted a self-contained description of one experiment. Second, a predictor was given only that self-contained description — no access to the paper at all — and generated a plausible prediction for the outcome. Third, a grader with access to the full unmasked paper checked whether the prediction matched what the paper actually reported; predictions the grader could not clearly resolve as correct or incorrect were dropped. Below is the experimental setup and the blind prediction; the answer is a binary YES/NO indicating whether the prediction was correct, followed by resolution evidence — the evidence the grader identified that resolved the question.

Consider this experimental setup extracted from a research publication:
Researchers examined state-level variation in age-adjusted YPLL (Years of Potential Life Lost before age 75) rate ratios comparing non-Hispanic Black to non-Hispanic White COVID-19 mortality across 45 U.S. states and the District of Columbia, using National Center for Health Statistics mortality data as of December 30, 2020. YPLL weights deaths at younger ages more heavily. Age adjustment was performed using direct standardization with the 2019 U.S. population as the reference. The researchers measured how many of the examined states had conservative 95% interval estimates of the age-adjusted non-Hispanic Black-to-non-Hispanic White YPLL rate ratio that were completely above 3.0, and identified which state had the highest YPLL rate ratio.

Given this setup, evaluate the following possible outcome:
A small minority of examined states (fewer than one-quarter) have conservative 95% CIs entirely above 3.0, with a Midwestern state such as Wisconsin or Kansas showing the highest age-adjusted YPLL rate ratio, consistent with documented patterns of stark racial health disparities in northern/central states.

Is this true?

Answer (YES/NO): NO